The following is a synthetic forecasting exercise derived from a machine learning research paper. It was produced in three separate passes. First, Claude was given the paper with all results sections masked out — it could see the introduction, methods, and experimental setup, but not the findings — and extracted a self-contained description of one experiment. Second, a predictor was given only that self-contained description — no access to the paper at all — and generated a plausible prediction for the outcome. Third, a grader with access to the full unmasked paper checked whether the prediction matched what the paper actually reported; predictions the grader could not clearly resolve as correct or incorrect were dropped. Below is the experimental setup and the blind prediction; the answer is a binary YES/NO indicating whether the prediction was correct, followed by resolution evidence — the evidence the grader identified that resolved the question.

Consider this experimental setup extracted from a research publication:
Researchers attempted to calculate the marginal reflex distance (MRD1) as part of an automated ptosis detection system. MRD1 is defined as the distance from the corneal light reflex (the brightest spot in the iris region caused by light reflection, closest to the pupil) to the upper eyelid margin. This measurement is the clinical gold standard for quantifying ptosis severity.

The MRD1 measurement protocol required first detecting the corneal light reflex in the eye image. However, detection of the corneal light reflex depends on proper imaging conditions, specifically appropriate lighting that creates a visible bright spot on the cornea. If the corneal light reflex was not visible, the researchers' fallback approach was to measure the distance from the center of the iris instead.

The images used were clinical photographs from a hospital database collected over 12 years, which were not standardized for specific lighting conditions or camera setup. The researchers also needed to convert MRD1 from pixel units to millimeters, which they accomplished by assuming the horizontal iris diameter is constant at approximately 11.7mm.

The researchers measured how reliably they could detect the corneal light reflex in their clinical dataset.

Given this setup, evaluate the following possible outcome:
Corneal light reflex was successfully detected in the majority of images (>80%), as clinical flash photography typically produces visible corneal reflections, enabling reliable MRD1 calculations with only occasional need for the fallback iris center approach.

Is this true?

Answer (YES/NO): NO